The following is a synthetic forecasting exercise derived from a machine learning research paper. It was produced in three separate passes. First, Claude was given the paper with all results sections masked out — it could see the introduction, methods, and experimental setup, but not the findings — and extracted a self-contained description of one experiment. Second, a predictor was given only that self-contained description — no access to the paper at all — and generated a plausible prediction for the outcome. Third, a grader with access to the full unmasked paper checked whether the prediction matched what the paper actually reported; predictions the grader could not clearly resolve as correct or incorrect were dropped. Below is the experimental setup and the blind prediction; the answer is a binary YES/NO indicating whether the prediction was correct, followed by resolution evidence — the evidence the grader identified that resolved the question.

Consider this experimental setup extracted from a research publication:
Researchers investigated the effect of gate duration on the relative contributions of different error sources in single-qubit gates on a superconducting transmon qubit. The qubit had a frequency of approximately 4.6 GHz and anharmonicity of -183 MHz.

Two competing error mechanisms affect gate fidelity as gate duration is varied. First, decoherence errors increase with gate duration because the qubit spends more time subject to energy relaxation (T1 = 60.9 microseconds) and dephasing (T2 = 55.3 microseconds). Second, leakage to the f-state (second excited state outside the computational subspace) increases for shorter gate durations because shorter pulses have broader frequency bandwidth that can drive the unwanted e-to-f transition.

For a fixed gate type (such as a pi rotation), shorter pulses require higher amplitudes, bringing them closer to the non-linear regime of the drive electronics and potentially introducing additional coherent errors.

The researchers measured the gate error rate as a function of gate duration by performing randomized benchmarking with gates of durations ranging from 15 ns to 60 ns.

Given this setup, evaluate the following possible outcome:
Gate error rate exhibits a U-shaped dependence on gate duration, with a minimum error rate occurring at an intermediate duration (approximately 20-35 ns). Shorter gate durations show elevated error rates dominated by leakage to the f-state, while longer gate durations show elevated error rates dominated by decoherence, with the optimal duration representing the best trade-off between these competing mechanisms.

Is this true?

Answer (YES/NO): NO